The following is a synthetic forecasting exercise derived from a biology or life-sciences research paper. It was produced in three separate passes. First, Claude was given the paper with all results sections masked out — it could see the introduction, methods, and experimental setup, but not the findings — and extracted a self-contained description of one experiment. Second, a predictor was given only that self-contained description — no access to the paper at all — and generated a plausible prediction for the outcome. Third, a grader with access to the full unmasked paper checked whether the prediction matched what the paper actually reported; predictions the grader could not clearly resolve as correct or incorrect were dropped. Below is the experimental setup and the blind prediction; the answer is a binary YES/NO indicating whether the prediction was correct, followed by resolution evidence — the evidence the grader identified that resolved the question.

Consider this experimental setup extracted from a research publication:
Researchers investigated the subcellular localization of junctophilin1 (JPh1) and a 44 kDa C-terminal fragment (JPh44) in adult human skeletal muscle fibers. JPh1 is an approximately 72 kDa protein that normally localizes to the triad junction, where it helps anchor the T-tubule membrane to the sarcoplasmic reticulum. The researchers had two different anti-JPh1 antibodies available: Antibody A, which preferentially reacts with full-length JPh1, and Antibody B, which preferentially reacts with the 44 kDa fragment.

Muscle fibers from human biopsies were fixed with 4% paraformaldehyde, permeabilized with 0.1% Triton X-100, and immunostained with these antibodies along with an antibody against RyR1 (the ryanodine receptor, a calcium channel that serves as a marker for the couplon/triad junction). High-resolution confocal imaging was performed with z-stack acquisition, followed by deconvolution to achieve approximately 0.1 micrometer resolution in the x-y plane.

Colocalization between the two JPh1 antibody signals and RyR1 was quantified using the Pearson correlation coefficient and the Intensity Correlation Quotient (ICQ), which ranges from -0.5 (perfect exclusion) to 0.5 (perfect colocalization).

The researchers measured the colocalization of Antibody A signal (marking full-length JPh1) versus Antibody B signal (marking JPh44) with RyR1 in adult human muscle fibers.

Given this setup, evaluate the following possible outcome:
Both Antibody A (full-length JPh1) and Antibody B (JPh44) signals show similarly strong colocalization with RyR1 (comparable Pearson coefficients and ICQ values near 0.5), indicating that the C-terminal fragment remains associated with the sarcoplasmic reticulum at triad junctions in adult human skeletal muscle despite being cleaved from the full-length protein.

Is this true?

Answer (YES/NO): NO